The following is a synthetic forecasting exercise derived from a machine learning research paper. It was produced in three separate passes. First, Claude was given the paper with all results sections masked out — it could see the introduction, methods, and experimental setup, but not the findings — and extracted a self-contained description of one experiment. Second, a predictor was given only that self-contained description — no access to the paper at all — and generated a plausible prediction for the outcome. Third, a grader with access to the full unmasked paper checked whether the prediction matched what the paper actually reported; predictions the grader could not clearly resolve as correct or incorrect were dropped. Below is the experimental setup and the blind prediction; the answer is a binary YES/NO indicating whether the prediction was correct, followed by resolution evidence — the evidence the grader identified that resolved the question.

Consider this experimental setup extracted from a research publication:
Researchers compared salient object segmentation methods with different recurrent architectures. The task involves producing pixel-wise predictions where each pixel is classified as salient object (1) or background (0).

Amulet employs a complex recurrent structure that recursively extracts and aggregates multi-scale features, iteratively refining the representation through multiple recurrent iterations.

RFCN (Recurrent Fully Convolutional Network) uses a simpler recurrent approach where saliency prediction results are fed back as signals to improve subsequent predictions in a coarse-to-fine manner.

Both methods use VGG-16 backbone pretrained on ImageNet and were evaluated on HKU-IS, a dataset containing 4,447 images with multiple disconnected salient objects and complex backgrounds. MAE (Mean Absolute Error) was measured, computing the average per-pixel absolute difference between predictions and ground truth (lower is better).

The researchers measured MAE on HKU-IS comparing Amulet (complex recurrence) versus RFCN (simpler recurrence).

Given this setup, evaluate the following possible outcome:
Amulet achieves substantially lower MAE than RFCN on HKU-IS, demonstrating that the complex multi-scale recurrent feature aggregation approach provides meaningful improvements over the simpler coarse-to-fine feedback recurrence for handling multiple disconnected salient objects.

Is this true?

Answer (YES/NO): YES